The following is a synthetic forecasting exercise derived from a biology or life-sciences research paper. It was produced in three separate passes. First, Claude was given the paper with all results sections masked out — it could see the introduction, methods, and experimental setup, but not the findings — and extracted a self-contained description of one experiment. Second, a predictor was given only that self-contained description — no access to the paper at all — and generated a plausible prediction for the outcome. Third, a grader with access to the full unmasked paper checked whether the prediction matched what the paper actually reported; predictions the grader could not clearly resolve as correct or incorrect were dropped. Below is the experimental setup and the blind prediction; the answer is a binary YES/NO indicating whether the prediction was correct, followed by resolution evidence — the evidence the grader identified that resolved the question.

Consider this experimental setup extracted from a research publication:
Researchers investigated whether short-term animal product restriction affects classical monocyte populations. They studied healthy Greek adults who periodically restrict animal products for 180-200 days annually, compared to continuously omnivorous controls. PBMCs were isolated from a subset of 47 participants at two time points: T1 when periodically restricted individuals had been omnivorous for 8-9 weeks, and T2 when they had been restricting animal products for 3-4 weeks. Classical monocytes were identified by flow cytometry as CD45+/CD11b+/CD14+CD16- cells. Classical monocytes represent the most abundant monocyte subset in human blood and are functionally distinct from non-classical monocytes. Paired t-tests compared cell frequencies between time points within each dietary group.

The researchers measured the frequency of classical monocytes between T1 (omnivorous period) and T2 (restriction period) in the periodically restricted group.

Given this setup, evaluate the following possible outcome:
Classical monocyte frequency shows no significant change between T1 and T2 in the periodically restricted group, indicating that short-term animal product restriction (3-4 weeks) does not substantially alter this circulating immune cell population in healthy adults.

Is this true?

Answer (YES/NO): YES